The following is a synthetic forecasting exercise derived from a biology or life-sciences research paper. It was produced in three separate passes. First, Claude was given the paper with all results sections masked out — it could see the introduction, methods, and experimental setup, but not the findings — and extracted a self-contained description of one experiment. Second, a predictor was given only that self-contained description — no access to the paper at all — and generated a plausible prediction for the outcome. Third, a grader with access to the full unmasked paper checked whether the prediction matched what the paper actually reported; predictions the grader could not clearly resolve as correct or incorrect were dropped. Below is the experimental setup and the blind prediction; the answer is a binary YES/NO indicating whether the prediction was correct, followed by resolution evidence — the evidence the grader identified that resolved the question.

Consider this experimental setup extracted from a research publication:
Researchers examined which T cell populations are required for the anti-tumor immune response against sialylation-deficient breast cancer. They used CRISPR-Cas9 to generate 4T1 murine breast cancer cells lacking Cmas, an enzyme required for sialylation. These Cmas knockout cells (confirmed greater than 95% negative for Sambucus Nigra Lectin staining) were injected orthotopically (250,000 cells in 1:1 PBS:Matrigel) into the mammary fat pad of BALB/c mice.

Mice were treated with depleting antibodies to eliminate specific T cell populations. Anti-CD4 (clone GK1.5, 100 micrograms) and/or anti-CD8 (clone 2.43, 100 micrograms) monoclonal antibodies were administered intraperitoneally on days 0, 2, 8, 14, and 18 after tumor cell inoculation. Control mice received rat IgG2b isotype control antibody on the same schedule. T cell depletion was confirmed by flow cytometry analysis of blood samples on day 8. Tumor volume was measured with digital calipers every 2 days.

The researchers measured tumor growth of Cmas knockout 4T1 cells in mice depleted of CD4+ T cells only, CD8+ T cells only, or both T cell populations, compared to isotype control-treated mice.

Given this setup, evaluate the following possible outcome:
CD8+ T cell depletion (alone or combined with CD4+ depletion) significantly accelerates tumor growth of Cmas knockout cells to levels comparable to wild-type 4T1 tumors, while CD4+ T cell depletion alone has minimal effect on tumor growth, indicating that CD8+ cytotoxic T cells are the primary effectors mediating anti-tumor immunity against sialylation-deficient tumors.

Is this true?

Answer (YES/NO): YES